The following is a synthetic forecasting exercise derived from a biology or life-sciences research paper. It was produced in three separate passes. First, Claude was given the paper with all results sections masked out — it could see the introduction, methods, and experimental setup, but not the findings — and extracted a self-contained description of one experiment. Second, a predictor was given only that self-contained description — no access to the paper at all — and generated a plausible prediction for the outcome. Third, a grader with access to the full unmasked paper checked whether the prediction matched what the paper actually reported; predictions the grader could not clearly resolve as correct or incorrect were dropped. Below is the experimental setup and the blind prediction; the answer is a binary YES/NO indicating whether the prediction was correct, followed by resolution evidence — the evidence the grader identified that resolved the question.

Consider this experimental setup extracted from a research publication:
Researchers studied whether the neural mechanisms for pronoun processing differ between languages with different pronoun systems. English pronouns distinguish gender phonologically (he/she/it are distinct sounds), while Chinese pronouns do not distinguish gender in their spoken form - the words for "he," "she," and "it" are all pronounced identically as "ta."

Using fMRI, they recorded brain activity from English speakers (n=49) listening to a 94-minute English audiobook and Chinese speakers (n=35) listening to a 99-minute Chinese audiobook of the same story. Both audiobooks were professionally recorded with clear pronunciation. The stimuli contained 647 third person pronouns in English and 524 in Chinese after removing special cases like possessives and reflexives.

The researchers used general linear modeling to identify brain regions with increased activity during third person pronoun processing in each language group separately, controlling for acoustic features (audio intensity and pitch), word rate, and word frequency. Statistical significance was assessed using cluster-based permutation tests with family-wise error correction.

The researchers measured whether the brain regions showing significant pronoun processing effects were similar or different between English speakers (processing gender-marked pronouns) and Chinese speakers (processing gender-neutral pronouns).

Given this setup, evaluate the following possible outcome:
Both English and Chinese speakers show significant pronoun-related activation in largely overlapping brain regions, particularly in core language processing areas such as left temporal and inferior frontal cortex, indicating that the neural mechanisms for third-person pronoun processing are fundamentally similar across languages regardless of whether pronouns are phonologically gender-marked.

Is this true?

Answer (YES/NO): YES